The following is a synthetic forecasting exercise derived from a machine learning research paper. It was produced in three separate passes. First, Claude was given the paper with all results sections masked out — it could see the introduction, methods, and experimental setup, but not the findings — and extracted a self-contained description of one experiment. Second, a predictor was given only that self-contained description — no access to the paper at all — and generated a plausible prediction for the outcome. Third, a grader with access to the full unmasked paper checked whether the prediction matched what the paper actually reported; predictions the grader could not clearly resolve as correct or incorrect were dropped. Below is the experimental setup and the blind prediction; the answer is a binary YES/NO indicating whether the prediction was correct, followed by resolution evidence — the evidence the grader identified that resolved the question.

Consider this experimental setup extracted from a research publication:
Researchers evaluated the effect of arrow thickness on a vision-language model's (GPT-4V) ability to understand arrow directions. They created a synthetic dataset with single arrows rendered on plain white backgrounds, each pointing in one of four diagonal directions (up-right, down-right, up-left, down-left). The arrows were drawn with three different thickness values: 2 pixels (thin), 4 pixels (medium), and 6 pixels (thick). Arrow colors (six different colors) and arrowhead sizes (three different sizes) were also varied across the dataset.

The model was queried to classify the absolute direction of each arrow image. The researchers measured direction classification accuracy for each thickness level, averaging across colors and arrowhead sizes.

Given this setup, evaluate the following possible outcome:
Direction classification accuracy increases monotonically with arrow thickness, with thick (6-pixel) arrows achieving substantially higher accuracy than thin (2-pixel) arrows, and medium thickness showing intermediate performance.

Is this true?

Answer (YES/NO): NO